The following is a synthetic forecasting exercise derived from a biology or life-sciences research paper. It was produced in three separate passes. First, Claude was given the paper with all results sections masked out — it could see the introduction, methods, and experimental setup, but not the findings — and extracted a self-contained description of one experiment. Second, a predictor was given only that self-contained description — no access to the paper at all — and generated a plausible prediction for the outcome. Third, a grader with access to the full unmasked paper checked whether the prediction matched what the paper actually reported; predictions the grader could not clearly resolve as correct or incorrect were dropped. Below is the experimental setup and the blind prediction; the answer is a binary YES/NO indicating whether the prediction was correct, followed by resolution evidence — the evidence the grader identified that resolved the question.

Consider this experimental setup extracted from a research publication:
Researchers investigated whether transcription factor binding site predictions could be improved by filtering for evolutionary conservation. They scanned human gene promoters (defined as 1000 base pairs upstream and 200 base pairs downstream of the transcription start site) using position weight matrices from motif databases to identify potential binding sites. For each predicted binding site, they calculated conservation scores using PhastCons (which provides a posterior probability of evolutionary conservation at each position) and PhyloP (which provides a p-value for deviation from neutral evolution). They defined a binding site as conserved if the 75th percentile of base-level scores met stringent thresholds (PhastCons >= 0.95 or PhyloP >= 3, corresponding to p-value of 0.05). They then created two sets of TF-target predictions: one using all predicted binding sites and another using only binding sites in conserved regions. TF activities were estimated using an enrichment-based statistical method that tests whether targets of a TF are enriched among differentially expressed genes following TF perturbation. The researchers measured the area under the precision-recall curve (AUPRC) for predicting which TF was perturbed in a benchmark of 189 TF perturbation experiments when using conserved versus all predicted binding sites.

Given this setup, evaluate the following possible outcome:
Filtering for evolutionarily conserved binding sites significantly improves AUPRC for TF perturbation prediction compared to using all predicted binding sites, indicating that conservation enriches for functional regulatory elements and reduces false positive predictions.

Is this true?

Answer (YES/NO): NO